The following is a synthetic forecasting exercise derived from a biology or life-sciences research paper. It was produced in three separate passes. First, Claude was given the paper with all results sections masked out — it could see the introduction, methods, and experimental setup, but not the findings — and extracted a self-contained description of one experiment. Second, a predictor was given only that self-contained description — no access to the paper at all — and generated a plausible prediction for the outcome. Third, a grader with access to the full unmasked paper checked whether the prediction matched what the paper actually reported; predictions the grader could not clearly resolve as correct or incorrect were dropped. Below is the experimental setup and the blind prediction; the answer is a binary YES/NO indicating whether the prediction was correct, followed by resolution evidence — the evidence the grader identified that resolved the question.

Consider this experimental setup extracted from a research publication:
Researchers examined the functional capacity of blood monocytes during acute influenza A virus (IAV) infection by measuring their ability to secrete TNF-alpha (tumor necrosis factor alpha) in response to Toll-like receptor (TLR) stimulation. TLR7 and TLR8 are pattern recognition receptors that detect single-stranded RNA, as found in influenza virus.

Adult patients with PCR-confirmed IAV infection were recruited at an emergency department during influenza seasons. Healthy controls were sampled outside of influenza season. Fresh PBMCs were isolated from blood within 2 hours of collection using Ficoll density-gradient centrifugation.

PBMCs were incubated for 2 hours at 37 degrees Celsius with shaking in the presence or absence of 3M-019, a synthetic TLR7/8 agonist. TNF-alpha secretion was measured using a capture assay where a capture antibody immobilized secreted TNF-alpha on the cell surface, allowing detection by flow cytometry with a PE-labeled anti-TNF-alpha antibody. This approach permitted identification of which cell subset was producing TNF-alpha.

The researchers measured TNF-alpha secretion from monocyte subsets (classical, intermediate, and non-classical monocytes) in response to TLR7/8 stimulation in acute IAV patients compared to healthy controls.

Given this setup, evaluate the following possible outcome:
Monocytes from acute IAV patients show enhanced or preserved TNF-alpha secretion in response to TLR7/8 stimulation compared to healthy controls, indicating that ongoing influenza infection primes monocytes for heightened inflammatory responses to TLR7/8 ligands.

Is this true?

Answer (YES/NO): YES